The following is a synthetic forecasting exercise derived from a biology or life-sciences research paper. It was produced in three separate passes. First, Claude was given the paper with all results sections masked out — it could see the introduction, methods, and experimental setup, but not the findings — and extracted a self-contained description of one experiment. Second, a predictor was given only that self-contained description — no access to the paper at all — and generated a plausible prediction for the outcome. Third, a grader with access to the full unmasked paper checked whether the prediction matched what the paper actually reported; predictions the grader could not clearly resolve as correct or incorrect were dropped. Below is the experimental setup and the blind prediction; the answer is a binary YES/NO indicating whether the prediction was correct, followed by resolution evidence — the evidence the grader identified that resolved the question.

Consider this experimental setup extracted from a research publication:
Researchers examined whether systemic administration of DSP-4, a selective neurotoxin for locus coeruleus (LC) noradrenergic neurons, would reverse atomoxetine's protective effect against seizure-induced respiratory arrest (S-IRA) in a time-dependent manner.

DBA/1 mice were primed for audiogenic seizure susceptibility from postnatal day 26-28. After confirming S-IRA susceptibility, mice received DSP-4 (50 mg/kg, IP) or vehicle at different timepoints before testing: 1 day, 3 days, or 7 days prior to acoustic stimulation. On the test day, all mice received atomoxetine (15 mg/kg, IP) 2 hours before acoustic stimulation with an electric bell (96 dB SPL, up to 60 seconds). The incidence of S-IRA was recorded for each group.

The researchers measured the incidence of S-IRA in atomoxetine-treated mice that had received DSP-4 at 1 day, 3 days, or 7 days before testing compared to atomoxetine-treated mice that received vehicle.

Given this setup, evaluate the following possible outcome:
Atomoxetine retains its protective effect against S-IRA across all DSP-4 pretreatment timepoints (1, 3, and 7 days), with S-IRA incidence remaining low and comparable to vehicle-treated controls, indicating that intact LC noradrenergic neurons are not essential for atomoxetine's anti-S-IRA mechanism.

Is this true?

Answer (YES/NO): NO